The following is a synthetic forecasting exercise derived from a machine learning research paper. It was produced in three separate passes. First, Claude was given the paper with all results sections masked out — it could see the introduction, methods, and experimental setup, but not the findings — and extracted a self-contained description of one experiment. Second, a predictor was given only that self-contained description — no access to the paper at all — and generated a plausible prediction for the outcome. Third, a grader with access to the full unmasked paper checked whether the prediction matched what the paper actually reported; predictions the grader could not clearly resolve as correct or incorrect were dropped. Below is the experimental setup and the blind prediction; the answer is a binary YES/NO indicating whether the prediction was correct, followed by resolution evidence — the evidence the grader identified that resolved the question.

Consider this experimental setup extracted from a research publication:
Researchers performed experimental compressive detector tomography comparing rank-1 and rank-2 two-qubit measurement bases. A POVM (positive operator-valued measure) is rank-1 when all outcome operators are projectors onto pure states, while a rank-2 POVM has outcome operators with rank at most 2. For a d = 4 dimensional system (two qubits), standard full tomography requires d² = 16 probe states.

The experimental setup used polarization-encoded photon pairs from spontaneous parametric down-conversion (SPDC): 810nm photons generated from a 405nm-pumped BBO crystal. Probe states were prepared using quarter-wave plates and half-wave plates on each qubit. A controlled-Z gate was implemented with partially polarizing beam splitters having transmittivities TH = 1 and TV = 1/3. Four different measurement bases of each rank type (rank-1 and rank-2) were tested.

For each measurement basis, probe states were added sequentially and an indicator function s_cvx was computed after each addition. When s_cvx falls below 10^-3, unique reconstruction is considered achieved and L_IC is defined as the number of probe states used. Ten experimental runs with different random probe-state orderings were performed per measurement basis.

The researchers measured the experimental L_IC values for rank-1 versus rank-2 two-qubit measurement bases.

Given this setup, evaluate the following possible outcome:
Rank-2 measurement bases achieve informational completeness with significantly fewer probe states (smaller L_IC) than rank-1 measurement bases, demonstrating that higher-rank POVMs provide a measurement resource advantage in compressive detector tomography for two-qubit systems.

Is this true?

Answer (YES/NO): NO